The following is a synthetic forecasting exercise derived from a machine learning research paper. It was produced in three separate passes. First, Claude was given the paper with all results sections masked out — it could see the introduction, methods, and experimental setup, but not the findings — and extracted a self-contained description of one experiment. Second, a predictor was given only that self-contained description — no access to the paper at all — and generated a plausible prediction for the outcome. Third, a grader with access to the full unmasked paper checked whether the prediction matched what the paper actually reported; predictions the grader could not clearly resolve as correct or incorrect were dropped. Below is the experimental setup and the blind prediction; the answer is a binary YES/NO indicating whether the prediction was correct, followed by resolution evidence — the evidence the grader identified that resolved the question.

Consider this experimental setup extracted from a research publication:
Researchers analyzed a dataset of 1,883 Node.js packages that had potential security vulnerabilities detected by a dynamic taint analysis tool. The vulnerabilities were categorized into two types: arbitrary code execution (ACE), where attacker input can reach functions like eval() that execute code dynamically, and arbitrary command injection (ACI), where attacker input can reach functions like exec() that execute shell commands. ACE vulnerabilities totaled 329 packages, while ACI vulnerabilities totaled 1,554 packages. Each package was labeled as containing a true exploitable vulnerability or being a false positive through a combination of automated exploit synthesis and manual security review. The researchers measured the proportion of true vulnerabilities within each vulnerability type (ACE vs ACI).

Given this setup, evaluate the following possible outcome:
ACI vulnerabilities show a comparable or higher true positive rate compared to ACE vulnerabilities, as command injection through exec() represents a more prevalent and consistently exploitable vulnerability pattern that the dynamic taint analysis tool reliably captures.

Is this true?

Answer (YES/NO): NO